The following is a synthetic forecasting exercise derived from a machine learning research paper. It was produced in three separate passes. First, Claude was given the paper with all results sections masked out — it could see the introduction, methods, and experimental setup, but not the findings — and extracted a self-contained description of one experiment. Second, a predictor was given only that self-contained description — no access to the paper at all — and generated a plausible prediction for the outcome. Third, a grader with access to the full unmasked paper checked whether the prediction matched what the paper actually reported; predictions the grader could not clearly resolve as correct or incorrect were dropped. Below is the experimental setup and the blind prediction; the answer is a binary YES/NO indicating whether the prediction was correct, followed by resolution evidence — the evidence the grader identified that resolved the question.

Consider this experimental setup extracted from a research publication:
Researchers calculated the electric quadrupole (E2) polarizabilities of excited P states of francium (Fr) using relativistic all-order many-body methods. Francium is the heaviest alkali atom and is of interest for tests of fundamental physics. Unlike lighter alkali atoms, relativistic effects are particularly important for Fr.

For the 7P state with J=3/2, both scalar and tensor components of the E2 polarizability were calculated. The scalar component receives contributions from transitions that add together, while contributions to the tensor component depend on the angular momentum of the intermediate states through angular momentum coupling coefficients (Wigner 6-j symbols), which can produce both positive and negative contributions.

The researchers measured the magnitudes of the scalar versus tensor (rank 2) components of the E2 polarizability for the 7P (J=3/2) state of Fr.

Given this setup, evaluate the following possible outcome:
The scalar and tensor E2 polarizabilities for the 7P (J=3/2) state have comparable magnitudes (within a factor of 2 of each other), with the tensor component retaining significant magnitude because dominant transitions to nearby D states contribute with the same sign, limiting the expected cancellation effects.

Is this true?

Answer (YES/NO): NO